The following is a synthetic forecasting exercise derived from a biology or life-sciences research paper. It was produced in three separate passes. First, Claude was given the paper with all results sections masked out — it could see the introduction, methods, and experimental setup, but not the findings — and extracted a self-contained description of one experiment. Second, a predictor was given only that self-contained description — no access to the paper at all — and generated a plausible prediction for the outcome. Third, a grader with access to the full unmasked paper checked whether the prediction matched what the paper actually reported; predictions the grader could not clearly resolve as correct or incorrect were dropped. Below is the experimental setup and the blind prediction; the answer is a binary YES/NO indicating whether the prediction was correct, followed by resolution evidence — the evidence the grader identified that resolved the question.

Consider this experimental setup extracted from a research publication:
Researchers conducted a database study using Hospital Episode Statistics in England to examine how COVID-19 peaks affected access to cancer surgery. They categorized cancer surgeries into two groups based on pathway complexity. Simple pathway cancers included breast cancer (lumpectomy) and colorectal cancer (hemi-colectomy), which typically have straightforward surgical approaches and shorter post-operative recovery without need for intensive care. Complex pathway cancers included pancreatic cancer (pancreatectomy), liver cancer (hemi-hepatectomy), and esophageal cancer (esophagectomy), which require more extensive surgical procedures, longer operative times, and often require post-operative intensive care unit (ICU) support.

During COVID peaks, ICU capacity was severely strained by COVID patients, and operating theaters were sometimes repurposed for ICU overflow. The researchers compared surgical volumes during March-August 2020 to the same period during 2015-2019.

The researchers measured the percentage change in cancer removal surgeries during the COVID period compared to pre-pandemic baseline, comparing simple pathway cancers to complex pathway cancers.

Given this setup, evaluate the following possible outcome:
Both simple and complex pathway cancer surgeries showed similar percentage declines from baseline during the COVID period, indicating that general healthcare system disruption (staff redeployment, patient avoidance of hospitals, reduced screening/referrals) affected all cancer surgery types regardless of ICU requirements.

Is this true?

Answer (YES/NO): NO